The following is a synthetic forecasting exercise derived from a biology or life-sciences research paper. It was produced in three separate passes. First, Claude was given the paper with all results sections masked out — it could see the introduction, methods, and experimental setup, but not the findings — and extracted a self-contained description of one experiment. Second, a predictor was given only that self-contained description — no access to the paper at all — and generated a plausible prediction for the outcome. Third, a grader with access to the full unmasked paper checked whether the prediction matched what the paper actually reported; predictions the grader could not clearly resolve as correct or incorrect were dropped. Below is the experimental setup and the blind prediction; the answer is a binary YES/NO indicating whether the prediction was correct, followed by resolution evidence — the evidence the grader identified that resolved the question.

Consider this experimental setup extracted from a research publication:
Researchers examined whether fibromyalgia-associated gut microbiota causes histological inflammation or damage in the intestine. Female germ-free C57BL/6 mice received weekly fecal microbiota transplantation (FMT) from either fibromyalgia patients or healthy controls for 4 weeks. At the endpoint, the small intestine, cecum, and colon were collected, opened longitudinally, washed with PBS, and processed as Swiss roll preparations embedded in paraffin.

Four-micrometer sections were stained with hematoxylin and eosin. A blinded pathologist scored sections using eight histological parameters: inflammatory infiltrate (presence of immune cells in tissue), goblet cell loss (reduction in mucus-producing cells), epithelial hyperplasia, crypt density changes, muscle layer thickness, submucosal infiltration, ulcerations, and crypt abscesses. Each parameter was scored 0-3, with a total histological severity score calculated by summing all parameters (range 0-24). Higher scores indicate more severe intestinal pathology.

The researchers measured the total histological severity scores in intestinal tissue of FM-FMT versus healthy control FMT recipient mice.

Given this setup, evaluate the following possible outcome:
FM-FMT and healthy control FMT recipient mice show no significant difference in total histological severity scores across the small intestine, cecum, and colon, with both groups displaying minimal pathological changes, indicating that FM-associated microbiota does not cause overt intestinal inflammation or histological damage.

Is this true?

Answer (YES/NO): YES